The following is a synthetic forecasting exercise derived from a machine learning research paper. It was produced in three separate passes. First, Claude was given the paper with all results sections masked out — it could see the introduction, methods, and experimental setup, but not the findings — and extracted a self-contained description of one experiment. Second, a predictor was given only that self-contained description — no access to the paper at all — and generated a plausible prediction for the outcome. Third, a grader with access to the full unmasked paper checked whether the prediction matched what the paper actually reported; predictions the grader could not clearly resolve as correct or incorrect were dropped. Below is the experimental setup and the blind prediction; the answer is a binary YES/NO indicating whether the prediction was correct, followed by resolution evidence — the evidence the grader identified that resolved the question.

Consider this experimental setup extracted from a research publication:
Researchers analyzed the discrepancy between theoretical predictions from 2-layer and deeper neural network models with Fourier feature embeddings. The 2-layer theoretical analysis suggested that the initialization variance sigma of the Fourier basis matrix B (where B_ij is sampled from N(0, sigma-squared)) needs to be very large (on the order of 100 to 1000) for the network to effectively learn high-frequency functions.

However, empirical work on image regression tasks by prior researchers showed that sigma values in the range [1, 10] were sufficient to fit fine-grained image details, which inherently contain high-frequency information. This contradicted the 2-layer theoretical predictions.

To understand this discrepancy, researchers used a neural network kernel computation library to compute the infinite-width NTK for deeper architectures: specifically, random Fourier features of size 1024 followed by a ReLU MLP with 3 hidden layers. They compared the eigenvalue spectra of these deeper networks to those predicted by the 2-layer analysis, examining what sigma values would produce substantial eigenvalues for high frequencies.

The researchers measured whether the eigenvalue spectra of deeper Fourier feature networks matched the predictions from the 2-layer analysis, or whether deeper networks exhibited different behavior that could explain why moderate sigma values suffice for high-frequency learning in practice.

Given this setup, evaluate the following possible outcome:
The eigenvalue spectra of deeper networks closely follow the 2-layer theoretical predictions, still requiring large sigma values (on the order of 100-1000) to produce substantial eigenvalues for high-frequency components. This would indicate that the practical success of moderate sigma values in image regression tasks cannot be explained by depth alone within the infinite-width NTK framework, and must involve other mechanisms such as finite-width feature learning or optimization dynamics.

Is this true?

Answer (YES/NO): NO